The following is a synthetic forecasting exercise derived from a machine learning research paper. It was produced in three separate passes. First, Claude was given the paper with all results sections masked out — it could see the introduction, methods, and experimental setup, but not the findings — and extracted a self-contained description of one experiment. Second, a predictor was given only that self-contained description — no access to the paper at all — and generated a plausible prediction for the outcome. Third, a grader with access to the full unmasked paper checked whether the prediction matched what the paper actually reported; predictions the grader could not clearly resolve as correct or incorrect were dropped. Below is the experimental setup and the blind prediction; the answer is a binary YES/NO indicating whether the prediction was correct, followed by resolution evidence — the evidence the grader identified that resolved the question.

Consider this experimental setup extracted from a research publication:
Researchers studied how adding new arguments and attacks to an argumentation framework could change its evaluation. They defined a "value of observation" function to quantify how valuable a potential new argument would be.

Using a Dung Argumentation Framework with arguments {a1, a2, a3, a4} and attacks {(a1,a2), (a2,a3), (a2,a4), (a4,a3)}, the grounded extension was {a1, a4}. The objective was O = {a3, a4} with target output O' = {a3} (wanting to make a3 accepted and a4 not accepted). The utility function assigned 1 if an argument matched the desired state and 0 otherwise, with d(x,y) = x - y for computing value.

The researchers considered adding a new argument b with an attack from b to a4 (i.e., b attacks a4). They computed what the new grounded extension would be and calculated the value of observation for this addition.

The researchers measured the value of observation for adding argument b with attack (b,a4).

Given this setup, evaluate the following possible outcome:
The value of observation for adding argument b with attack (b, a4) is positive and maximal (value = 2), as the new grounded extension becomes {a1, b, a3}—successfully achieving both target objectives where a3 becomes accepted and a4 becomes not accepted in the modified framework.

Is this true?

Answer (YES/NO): YES